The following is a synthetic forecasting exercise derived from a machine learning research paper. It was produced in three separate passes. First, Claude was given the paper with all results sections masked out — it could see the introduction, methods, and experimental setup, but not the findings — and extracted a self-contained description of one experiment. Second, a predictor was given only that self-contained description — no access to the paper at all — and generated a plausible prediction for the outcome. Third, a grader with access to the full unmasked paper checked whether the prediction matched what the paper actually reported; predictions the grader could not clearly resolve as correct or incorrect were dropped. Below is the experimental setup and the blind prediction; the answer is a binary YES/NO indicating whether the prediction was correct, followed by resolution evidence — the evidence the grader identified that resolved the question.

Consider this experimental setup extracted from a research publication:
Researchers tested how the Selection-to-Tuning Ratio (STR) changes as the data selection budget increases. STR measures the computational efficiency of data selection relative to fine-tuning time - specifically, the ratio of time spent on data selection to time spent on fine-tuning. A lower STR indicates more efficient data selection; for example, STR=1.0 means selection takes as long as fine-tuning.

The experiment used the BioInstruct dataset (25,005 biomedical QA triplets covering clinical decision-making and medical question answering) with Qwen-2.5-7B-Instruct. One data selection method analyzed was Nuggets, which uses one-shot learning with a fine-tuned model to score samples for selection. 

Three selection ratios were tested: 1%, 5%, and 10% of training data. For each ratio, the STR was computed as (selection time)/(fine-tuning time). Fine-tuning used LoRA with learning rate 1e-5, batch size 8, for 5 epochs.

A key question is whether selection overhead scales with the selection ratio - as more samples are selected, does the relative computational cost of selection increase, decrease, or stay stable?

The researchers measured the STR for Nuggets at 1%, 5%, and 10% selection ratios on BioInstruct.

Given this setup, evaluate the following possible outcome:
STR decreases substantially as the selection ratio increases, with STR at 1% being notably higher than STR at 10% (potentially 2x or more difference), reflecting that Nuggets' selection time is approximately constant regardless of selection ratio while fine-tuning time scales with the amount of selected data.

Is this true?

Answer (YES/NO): NO